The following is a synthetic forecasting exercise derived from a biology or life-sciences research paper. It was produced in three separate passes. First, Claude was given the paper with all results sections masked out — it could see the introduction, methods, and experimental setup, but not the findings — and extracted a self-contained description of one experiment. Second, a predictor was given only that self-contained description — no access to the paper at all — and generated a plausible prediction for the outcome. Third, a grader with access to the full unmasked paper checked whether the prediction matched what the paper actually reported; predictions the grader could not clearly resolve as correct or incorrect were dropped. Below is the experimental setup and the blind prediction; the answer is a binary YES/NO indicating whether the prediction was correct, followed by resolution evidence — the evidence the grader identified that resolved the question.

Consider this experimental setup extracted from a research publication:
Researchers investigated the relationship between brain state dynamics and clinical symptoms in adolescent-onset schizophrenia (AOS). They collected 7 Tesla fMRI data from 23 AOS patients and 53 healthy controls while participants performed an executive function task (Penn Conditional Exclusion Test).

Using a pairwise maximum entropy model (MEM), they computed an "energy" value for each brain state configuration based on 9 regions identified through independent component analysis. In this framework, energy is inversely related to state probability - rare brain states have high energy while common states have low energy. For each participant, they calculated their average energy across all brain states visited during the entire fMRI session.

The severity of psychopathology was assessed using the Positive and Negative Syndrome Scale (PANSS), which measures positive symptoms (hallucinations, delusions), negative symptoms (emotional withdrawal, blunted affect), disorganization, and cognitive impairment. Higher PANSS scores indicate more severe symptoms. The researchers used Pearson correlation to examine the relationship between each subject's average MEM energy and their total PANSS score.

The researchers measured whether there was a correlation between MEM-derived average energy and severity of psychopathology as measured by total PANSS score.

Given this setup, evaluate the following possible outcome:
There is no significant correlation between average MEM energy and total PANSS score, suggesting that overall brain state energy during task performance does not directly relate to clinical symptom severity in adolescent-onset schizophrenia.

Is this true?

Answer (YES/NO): NO